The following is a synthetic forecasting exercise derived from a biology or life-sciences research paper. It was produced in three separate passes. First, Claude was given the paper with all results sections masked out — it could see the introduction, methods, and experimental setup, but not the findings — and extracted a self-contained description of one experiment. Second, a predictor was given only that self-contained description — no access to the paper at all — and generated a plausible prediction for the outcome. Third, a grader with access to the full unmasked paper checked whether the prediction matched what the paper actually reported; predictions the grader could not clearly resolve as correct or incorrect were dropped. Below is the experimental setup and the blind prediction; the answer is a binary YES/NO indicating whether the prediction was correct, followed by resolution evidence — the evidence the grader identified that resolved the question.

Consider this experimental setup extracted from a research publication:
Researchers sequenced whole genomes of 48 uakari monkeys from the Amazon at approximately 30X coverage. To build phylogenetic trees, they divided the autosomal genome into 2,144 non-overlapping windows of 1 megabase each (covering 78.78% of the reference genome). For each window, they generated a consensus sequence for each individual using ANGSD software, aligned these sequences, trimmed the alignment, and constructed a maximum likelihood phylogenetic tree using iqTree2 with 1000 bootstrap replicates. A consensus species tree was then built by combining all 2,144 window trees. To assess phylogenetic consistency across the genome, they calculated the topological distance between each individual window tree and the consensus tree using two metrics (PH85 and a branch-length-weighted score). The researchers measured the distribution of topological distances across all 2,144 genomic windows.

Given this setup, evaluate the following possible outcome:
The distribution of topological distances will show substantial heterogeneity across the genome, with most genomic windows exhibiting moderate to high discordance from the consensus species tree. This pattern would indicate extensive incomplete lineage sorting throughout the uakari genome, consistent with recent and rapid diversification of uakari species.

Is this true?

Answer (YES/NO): NO